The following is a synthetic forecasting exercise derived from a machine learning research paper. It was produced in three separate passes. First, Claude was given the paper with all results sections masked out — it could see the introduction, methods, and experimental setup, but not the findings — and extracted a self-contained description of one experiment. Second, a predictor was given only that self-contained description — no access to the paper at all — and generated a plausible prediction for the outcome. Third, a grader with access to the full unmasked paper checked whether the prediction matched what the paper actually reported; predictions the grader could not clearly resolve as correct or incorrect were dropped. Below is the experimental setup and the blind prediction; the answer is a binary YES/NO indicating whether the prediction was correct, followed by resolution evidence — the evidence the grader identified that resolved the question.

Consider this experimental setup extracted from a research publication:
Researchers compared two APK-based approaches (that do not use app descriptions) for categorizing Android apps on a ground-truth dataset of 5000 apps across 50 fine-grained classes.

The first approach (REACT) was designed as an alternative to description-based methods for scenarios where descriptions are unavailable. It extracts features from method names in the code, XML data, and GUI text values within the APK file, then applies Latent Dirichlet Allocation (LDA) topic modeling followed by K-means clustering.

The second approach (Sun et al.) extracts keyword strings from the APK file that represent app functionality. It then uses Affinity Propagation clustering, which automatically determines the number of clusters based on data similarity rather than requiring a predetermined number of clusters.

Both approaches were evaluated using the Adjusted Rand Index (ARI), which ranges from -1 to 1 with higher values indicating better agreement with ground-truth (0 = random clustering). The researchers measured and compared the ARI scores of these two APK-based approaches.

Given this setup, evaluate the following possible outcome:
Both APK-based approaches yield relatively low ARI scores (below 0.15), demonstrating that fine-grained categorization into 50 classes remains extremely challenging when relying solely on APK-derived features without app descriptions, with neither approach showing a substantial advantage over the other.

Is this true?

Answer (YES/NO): YES